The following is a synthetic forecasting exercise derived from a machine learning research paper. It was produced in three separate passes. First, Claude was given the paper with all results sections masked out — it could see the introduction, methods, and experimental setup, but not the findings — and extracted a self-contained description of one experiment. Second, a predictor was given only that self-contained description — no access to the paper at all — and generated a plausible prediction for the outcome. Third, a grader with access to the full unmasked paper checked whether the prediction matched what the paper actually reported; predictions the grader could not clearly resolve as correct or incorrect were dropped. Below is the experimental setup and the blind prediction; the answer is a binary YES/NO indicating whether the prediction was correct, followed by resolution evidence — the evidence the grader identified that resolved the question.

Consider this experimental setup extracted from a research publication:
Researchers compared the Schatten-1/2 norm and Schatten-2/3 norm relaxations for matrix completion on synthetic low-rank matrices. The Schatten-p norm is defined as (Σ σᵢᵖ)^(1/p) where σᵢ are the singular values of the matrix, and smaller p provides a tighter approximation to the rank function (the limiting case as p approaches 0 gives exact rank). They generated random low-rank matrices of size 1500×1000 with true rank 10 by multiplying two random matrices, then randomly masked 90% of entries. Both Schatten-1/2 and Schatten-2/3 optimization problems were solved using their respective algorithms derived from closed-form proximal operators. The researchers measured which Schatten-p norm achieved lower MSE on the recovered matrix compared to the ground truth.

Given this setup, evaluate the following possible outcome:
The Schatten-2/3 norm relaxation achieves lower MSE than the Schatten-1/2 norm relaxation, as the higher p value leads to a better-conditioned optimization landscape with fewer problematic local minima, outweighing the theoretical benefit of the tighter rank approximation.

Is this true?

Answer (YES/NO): YES